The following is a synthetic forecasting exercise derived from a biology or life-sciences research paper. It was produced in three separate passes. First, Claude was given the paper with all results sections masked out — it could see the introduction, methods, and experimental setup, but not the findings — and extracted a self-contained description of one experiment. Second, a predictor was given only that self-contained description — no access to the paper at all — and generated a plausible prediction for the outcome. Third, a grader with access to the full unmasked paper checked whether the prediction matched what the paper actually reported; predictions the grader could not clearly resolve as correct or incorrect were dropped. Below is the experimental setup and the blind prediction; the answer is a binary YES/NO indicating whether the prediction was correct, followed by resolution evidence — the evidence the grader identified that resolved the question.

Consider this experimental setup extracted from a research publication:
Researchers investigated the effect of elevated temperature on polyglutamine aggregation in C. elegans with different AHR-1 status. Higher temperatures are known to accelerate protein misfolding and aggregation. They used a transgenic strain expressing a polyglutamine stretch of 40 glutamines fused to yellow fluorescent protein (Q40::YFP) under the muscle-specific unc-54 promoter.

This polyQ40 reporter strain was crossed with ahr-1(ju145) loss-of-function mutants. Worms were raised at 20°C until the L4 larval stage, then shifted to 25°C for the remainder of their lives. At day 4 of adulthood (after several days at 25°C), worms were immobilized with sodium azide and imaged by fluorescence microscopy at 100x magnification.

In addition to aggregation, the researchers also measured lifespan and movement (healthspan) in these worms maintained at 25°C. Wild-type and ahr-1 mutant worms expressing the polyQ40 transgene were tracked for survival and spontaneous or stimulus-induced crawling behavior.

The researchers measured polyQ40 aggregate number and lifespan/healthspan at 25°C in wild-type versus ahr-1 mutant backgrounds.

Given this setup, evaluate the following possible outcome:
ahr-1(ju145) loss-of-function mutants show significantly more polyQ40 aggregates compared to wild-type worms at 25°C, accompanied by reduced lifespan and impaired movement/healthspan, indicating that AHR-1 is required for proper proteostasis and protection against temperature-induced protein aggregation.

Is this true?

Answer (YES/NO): NO